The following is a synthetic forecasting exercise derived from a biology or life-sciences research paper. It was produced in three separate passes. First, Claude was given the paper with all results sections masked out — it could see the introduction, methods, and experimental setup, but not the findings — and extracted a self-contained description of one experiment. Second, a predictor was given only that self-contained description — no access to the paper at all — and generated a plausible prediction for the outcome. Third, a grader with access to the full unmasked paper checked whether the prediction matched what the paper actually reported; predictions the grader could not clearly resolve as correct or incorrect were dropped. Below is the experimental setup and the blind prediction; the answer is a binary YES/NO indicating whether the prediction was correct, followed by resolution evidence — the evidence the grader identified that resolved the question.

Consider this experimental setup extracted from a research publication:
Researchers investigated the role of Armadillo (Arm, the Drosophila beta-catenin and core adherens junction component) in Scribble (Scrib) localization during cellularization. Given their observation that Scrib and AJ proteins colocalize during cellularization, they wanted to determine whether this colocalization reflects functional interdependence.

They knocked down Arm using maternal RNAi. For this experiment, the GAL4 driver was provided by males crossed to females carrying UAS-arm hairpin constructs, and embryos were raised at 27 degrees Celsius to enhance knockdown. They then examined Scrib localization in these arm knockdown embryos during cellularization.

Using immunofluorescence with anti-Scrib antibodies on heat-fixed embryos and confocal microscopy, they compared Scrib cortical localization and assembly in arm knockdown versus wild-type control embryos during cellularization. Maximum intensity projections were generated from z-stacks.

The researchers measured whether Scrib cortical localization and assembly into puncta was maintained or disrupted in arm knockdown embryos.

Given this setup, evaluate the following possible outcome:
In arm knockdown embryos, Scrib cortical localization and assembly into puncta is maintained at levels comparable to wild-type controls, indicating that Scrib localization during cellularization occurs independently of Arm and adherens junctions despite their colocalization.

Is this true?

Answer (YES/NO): YES